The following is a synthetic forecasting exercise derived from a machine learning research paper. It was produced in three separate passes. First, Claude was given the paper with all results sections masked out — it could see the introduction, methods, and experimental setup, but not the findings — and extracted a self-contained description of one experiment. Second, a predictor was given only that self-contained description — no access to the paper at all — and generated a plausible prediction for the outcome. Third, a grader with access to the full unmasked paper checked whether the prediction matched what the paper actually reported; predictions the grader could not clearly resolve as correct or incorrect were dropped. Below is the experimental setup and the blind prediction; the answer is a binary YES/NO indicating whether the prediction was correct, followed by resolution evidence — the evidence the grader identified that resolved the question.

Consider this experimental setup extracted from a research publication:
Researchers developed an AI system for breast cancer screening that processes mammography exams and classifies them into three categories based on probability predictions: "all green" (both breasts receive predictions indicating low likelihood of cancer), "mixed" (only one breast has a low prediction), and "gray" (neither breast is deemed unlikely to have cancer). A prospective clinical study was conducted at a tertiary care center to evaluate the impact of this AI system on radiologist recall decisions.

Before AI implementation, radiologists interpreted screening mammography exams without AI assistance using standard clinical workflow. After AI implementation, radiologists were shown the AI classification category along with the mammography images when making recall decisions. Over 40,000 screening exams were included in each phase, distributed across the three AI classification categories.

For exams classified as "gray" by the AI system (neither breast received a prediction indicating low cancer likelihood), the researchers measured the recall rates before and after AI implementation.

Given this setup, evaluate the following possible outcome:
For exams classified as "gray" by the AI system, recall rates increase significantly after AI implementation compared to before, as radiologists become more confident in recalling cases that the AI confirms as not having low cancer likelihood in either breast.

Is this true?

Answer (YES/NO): YES